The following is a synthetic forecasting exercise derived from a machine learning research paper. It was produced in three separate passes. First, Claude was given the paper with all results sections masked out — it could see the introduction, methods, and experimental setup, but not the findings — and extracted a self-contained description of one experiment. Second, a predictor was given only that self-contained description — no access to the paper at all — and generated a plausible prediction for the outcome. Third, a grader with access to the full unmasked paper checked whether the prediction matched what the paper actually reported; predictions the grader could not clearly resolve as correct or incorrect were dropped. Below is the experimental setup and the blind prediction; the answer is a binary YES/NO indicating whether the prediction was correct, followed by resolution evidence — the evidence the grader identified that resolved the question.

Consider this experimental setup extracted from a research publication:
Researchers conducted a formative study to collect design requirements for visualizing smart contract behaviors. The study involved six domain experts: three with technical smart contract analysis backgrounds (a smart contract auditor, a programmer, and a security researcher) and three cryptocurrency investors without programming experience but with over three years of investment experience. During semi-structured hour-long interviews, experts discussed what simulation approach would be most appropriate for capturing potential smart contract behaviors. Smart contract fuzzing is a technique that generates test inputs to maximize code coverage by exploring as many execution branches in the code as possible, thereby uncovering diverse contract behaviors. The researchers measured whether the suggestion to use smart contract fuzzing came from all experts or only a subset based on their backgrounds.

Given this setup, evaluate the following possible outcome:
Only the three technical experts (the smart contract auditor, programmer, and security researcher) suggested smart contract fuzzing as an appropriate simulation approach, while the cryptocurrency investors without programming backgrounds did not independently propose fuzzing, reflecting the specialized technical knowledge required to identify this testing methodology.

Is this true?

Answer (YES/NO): YES